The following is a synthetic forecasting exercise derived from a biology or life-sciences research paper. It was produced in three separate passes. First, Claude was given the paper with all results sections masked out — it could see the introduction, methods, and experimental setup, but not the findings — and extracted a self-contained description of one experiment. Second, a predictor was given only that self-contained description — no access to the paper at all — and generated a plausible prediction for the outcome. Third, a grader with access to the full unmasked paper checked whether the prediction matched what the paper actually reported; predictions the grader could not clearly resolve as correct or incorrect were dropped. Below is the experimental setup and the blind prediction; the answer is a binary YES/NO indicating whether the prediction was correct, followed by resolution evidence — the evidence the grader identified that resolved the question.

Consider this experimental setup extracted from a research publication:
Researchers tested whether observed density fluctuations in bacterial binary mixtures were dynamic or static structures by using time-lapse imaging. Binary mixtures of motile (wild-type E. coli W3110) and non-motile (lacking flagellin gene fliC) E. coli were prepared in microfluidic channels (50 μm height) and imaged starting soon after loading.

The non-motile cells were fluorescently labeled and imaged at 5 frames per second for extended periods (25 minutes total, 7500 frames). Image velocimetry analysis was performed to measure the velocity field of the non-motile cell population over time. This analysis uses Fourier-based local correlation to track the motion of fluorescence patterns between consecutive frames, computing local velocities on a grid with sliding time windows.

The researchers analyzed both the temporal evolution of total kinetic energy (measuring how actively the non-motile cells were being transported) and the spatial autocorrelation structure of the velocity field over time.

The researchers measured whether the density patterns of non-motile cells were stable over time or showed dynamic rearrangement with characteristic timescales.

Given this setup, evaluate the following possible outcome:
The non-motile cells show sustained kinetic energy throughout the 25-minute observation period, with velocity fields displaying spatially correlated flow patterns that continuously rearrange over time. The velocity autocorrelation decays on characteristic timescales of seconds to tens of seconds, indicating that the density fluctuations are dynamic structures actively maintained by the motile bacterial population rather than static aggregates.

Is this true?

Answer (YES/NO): YES